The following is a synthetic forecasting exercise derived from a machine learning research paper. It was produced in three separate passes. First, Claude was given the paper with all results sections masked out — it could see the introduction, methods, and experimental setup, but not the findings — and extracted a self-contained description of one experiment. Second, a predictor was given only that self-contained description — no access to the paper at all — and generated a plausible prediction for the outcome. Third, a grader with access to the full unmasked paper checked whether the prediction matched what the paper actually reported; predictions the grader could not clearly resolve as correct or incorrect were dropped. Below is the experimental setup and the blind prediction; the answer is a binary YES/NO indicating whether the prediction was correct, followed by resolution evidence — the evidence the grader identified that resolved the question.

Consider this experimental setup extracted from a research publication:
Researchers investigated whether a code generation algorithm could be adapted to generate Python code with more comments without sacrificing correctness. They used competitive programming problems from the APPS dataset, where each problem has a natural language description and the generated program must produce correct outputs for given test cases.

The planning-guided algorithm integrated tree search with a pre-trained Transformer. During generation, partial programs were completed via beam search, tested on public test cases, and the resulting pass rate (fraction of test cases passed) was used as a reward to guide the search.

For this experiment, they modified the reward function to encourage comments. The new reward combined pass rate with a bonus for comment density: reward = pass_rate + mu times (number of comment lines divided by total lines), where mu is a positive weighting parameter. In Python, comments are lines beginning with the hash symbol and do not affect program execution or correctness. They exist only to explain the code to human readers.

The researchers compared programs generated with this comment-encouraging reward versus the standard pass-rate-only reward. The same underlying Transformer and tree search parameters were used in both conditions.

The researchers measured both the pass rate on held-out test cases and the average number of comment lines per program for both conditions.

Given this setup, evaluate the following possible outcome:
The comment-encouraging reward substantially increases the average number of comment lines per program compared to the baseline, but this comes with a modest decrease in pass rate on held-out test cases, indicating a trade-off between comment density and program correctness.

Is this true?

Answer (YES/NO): YES